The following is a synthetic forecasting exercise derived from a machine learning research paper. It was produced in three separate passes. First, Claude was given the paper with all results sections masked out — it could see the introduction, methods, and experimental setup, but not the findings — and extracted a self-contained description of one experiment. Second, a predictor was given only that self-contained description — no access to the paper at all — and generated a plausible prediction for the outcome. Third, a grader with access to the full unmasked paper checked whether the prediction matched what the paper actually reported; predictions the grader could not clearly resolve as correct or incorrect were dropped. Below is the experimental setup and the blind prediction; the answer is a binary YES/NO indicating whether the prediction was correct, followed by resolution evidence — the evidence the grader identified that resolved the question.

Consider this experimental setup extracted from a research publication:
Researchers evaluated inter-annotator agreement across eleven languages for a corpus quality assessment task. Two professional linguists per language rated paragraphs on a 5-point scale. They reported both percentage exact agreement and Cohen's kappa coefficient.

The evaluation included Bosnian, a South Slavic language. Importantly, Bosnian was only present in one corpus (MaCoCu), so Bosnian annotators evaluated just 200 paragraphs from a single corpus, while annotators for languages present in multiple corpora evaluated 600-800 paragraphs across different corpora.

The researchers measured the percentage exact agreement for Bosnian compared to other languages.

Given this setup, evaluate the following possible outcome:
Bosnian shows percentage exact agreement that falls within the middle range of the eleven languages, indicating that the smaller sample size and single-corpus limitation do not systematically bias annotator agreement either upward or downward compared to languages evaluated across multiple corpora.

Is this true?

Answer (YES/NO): NO